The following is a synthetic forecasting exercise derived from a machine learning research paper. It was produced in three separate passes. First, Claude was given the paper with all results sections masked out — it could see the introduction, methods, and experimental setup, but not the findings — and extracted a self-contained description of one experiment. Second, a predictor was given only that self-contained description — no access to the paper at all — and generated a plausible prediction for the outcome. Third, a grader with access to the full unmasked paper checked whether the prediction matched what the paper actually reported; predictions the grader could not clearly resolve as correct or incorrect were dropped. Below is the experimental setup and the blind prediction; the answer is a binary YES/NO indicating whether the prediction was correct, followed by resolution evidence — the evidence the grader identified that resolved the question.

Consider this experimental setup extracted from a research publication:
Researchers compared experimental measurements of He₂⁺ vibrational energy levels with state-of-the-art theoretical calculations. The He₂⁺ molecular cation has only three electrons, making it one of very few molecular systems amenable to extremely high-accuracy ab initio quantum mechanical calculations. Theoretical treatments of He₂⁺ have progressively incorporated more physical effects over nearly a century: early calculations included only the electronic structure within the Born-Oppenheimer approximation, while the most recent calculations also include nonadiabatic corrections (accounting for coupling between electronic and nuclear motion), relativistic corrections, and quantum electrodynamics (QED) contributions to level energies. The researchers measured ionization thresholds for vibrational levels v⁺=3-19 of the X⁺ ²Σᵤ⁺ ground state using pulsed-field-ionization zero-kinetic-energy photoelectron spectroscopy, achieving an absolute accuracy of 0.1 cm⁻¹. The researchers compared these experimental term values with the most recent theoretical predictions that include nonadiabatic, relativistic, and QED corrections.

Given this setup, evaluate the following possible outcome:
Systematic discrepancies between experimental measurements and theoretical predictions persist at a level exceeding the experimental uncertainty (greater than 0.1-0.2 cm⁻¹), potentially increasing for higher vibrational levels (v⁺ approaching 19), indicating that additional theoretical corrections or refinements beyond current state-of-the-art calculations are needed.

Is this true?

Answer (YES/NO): NO